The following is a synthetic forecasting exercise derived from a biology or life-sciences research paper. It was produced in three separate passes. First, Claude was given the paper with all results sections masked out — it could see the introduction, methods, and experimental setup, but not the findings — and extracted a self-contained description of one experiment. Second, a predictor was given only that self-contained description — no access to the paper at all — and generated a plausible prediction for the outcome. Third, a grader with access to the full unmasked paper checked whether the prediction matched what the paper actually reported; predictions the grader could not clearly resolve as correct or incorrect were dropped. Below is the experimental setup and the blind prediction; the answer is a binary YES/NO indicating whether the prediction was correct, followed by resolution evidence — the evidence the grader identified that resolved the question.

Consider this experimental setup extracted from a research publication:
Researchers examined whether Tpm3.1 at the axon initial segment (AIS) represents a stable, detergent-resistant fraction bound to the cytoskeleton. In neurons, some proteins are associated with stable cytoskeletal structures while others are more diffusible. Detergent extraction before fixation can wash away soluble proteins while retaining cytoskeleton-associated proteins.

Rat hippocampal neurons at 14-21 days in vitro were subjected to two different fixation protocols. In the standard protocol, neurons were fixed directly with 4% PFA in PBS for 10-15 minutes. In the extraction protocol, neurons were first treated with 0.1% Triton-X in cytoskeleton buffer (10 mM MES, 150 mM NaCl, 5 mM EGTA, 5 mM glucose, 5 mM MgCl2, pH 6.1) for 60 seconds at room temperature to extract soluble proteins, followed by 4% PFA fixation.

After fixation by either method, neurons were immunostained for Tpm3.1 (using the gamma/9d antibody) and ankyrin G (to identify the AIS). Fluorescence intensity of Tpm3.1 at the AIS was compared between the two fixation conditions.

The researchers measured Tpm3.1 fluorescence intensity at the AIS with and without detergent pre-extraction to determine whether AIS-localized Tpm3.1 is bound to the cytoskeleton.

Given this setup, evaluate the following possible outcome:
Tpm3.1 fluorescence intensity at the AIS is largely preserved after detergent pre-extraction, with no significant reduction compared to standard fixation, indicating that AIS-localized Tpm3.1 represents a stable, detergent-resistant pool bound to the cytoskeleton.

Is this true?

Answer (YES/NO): YES